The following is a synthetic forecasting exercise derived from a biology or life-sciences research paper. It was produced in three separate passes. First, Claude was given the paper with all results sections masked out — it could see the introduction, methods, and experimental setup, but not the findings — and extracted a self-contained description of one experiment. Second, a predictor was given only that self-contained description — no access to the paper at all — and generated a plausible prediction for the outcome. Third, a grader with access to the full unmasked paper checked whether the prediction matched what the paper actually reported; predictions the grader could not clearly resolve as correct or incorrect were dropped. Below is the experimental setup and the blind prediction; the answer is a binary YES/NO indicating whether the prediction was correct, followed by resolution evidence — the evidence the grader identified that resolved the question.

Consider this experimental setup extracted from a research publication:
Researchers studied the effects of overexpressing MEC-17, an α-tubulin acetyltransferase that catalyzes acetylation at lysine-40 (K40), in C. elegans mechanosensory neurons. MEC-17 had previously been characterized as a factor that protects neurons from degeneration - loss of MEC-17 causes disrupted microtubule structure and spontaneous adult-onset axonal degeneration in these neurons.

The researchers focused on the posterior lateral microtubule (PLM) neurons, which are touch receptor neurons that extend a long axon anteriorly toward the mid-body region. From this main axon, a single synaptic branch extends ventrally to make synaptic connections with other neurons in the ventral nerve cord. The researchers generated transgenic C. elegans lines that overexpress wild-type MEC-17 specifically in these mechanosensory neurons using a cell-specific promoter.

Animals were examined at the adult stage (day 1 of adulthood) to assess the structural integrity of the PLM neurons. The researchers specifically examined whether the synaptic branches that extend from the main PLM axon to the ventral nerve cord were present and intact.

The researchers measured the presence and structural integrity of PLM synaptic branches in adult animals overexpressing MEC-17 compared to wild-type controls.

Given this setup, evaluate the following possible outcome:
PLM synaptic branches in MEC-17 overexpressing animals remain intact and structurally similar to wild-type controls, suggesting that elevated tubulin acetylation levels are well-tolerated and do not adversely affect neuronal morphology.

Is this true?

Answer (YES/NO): NO